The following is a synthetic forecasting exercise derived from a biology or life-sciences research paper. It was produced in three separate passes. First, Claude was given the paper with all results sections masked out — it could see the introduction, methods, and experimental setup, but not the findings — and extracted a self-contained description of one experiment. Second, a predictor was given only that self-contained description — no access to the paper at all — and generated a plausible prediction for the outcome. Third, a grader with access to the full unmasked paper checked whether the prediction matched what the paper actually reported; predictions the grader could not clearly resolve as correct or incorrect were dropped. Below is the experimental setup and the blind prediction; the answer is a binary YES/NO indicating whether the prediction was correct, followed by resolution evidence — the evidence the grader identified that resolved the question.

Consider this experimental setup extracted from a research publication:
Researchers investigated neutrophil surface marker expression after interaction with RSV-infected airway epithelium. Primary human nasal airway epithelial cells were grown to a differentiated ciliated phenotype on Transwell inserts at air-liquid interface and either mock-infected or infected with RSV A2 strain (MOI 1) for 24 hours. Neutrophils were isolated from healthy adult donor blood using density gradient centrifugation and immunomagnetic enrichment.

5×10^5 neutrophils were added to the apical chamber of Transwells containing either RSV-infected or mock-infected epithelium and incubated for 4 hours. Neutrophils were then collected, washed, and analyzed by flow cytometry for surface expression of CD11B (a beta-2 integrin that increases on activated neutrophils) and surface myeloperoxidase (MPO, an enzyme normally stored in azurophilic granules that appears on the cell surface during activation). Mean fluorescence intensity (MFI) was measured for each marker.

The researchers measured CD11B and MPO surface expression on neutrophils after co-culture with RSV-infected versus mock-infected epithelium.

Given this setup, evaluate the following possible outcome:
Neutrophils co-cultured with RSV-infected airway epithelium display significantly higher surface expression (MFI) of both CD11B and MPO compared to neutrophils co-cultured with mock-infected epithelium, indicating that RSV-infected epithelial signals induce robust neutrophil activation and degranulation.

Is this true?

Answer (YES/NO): YES